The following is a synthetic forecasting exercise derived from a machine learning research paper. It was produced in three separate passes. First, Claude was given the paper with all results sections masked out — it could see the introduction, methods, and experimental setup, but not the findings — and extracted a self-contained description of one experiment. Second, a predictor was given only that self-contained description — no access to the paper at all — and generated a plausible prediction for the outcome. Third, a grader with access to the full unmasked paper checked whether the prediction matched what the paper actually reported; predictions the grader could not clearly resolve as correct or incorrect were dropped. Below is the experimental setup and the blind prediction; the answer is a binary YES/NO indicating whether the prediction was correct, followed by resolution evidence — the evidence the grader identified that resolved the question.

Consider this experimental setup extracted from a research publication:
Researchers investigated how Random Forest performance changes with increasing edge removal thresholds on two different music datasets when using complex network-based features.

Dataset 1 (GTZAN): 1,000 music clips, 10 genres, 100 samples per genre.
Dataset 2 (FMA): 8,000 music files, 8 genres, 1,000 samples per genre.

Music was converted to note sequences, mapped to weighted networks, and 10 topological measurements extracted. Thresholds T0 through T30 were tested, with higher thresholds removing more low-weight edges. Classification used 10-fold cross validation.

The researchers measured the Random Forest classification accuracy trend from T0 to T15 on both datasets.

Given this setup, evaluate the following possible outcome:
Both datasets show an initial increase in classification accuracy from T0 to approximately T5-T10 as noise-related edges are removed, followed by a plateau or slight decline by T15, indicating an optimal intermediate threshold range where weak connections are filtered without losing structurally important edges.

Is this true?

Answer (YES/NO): NO